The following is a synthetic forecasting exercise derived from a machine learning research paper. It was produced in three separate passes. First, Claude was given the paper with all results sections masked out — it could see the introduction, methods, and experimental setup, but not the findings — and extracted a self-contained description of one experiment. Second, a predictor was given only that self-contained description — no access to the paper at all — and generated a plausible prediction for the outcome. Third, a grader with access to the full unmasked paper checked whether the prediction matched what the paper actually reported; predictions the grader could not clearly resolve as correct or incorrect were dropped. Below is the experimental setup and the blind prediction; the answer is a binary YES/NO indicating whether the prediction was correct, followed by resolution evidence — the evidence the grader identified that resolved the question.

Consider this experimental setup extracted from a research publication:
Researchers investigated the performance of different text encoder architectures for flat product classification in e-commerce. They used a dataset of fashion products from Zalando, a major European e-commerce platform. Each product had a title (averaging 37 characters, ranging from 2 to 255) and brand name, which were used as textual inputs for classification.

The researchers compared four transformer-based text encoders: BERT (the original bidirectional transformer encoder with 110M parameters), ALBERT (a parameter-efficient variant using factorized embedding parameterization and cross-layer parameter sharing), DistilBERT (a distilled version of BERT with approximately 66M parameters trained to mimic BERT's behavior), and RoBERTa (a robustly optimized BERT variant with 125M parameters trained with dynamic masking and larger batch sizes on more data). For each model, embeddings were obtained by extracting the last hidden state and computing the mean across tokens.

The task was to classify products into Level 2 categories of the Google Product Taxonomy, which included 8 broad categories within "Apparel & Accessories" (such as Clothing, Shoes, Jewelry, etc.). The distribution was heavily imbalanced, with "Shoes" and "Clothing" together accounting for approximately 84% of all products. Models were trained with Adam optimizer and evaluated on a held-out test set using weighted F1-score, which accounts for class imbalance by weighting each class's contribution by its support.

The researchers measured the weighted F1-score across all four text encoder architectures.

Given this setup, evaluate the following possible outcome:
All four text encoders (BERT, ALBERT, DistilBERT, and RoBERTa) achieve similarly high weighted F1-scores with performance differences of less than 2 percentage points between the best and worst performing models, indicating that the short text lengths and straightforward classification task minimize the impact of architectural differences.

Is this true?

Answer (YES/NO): NO